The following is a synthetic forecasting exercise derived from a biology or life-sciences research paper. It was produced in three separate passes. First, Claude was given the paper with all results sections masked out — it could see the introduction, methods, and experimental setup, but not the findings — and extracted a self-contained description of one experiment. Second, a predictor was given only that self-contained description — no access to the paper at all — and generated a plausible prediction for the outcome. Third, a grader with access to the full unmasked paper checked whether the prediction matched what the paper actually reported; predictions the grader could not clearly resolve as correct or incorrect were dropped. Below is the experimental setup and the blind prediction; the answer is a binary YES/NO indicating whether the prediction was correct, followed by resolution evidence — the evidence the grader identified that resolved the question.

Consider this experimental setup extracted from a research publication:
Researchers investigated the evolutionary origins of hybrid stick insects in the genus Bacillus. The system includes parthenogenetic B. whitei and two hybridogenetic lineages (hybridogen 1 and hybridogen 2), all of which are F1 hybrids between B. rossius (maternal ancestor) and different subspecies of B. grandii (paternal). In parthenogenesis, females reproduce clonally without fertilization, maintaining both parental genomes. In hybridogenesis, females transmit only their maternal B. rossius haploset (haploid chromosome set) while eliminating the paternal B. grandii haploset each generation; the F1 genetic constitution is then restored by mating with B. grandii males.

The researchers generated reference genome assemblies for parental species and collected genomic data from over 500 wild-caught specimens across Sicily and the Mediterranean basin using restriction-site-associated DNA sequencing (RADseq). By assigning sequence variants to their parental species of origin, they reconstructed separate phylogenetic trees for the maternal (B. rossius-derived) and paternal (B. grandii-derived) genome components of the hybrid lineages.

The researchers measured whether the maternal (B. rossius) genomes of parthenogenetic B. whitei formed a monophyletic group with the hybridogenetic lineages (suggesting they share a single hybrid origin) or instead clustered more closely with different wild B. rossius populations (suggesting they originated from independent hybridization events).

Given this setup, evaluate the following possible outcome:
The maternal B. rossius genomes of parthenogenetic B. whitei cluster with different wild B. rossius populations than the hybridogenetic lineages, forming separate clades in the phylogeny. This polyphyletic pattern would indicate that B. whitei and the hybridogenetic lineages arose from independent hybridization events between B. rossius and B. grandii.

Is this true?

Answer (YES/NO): NO